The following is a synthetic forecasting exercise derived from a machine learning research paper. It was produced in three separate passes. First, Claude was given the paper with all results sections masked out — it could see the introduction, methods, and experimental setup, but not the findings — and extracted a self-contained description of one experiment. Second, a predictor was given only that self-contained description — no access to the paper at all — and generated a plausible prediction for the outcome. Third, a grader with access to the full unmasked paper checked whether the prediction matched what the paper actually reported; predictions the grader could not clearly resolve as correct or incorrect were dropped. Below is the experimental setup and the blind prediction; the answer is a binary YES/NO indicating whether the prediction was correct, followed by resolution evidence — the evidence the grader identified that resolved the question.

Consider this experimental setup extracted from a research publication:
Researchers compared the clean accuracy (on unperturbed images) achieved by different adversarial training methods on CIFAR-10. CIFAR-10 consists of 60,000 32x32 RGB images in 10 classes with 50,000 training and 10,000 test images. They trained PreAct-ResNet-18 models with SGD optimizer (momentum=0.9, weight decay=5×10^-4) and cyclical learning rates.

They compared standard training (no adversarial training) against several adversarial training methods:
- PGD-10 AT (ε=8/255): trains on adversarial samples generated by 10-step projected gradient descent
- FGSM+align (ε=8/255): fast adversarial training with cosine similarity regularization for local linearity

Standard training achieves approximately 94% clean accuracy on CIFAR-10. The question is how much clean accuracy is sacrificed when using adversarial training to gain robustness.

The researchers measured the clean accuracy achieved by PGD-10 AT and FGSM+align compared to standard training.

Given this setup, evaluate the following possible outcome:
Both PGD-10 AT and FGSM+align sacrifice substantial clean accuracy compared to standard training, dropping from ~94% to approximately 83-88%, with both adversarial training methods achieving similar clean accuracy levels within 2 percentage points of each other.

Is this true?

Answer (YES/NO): NO